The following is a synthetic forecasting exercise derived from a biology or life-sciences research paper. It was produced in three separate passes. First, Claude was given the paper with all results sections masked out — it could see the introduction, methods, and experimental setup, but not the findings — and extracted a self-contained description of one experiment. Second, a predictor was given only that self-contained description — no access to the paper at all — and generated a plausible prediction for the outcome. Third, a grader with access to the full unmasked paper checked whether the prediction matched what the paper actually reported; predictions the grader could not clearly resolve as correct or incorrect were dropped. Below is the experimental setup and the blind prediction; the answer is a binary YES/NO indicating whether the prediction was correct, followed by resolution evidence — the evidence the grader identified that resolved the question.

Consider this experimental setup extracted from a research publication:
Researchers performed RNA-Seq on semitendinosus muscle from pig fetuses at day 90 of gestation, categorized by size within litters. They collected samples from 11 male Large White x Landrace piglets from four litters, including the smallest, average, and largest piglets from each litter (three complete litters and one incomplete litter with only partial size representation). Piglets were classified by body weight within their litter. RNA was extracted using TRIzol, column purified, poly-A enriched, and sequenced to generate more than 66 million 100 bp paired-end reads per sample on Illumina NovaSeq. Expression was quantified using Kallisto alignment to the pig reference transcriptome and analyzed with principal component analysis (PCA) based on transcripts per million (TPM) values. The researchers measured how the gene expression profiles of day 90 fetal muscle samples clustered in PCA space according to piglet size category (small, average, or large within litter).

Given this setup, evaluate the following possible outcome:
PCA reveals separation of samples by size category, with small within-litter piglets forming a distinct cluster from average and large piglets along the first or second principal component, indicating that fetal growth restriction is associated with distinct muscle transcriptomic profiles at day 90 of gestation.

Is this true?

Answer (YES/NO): NO